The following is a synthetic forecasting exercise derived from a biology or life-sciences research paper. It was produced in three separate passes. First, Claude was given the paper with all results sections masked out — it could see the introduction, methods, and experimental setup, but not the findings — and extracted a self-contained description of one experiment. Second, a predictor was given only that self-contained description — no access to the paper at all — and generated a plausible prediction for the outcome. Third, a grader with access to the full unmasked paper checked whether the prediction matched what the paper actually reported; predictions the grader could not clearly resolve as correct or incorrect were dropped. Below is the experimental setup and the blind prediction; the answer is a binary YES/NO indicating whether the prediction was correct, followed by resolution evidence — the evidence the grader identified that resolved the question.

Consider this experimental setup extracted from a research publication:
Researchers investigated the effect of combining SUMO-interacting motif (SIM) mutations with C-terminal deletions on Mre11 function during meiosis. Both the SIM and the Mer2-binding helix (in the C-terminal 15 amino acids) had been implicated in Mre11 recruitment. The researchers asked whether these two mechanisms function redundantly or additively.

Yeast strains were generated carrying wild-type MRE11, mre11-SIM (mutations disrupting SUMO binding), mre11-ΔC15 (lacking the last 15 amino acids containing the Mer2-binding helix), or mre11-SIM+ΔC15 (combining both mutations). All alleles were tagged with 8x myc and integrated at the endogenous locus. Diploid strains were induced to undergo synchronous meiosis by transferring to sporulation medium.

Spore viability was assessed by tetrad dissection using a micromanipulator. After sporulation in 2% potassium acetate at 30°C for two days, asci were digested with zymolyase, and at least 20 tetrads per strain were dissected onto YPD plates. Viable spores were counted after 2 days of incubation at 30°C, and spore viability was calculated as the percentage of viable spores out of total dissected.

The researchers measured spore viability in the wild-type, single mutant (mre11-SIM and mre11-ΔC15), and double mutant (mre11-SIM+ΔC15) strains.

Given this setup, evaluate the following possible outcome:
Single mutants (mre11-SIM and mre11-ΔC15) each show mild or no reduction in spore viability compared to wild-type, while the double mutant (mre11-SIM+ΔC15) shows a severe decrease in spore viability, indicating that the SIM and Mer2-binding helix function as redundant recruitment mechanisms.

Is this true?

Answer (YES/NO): YES